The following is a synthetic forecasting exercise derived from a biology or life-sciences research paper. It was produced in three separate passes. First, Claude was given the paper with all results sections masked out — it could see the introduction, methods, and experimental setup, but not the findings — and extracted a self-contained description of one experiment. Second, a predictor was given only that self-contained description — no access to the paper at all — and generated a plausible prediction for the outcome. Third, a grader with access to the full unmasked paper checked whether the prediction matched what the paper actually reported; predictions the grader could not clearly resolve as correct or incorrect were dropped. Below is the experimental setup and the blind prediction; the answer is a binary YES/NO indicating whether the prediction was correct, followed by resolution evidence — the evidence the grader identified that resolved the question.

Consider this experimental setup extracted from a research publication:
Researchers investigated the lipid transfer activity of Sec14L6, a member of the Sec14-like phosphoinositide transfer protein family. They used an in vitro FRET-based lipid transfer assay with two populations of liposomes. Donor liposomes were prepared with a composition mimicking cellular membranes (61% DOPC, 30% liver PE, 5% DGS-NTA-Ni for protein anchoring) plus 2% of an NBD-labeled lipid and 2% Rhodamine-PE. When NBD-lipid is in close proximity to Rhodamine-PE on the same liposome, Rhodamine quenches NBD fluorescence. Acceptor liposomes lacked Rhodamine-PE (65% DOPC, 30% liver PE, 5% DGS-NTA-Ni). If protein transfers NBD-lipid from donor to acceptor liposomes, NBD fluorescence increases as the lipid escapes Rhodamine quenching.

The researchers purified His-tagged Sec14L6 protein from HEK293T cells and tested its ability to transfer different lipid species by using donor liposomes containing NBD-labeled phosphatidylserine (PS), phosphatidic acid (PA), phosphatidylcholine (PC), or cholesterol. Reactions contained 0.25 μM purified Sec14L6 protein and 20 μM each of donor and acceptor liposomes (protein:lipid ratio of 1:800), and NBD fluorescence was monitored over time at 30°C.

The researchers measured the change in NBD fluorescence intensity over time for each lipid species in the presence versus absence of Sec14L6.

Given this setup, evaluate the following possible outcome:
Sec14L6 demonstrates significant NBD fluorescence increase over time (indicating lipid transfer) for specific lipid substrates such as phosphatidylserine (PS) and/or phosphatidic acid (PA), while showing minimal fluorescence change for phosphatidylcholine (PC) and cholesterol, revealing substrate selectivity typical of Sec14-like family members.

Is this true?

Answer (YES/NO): NO